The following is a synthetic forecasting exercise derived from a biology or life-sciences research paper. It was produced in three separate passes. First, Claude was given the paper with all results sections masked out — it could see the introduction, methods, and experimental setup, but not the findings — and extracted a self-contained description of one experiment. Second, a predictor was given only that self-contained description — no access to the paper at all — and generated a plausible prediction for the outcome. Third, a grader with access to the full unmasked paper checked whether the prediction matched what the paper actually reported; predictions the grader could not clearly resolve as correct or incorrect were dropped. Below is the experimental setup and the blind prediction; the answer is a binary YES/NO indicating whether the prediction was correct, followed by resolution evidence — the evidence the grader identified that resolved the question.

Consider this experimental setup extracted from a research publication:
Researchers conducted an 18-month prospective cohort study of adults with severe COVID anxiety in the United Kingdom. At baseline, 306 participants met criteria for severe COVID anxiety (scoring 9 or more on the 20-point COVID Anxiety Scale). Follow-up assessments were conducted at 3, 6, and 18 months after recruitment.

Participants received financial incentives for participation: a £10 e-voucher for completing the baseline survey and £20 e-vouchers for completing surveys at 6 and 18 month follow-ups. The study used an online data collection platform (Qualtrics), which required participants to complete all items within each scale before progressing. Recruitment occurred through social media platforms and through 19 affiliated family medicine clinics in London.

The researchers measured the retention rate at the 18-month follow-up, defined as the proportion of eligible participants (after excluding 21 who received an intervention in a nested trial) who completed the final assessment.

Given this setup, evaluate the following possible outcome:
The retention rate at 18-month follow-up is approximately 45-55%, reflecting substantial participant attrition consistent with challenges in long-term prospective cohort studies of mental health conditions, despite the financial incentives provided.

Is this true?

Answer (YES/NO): NO